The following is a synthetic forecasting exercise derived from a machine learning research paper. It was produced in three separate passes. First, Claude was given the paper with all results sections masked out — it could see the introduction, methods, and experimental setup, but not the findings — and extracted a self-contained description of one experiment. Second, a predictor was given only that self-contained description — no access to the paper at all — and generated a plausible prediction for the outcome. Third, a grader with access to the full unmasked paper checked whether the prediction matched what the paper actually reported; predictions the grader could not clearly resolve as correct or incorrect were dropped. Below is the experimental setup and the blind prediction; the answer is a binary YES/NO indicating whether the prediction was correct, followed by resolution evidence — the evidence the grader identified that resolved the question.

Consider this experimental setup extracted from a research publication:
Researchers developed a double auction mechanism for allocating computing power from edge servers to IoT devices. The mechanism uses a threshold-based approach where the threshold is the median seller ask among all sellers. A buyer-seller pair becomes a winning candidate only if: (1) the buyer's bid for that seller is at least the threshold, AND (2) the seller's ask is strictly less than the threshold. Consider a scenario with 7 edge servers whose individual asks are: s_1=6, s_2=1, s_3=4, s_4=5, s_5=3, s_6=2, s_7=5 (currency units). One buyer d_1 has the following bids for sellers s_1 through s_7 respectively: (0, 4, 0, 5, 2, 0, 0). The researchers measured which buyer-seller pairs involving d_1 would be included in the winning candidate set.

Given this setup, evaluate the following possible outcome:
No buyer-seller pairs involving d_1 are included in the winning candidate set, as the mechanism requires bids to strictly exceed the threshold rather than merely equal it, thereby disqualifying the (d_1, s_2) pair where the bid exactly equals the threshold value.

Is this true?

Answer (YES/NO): NO